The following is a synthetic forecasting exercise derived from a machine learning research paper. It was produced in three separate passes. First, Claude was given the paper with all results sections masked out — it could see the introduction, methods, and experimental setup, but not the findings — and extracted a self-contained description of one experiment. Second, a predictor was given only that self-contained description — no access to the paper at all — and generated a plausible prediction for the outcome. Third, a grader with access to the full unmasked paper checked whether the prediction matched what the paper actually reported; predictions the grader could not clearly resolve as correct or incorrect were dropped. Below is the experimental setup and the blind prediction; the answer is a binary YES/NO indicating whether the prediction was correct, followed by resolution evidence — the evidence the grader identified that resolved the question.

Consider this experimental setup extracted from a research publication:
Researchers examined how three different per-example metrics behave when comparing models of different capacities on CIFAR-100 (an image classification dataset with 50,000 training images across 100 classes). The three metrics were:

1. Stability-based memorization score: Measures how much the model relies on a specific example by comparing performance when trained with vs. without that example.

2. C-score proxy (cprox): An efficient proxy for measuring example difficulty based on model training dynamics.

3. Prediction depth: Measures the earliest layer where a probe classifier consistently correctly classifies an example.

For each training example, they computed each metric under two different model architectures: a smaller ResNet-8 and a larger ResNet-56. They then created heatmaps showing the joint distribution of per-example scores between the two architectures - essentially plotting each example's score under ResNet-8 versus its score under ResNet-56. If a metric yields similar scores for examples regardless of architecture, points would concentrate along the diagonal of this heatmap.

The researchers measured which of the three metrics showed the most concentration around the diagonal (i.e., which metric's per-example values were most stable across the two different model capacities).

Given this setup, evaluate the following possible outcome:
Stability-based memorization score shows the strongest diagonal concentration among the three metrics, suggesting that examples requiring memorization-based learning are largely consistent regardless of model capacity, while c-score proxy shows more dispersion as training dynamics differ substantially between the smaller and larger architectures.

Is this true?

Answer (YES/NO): NO